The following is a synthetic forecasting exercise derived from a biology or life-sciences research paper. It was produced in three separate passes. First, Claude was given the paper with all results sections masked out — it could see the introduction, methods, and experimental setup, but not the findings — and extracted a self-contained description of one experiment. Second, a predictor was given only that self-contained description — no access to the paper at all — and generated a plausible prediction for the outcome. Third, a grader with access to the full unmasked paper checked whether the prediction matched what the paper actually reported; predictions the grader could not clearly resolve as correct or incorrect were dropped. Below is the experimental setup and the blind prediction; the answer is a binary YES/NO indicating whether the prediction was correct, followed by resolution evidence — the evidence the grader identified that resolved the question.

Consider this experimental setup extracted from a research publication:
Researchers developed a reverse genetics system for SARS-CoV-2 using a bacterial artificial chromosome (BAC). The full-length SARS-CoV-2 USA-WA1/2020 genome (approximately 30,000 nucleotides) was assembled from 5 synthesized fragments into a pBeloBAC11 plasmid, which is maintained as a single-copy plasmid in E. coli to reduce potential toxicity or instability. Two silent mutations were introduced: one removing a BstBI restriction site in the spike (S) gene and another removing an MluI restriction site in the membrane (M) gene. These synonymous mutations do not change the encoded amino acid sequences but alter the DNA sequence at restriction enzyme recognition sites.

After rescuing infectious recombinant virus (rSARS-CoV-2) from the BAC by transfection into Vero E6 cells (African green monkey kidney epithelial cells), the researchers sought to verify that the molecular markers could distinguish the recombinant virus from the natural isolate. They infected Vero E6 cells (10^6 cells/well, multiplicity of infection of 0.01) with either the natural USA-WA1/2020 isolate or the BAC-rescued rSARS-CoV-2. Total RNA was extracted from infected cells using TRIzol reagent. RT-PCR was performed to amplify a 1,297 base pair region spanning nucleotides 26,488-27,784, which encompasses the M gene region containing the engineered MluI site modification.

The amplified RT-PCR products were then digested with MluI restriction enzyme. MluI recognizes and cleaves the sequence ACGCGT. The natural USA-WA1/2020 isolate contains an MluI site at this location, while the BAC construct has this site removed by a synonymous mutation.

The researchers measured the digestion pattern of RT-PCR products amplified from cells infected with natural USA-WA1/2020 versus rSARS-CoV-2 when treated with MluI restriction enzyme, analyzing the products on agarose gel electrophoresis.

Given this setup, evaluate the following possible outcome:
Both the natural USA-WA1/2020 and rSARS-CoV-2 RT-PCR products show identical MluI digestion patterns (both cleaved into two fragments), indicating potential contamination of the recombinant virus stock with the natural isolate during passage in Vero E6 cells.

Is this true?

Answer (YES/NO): NO